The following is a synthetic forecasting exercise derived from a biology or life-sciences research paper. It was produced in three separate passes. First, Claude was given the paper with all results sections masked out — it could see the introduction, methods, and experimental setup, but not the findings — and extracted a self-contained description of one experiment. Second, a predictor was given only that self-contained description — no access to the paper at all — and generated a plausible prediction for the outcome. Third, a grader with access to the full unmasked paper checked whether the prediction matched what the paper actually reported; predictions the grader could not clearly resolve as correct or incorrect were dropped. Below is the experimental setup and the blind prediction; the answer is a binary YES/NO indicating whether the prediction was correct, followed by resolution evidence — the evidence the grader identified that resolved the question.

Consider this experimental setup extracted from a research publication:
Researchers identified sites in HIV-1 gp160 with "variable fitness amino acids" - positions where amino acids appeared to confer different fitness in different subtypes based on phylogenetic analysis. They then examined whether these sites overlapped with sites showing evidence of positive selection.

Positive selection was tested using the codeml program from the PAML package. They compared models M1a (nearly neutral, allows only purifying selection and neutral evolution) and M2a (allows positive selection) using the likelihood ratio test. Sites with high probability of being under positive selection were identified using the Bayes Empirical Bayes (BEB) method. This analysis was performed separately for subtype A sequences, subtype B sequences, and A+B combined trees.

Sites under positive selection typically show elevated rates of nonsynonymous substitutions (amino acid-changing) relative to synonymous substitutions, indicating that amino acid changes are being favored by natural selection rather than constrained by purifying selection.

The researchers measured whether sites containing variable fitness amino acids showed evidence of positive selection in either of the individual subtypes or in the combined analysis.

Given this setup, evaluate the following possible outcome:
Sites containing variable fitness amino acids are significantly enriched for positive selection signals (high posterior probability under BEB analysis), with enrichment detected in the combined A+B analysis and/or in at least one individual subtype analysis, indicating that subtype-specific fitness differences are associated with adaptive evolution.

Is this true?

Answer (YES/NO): YES